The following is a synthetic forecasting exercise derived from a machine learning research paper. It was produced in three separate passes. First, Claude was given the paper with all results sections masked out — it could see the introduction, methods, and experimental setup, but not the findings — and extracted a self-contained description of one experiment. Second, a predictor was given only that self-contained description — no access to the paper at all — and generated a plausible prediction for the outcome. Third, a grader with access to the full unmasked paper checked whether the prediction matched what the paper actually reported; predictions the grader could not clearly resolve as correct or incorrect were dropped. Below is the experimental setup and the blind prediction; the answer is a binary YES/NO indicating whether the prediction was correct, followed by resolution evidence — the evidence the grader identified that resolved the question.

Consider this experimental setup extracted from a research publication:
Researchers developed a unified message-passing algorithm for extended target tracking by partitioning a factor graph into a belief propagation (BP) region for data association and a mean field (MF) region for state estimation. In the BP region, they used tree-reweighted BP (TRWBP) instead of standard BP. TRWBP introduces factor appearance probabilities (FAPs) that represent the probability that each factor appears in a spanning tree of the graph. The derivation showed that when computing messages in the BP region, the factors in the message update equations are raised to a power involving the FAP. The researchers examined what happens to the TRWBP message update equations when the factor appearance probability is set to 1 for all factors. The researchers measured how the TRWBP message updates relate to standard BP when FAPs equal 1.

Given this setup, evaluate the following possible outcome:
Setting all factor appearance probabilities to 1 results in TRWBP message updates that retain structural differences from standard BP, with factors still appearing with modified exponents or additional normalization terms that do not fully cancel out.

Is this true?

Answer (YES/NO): NO